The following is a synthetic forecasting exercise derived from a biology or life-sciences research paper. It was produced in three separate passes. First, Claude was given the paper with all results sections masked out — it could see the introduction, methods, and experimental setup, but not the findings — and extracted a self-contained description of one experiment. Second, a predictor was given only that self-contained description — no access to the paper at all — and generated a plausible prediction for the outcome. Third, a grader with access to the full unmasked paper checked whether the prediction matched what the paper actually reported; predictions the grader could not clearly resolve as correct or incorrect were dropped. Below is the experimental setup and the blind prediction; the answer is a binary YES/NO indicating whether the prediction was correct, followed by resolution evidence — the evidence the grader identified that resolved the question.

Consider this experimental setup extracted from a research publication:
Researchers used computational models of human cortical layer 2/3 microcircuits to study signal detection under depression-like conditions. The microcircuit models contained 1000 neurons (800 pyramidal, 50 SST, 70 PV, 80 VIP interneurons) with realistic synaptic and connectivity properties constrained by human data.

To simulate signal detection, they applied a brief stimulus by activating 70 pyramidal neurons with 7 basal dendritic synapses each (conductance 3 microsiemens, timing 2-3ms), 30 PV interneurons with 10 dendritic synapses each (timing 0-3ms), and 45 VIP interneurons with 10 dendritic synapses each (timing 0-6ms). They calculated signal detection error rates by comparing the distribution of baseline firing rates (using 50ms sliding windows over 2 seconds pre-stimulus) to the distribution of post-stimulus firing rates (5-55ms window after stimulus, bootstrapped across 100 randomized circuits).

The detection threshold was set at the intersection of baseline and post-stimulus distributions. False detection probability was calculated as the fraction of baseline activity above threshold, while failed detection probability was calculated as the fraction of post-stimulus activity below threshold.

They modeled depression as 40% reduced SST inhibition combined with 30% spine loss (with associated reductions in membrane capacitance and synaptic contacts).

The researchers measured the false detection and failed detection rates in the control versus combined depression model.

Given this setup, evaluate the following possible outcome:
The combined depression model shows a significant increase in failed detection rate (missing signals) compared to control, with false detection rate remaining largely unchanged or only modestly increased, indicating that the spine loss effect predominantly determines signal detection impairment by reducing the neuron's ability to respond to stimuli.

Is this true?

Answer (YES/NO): NO